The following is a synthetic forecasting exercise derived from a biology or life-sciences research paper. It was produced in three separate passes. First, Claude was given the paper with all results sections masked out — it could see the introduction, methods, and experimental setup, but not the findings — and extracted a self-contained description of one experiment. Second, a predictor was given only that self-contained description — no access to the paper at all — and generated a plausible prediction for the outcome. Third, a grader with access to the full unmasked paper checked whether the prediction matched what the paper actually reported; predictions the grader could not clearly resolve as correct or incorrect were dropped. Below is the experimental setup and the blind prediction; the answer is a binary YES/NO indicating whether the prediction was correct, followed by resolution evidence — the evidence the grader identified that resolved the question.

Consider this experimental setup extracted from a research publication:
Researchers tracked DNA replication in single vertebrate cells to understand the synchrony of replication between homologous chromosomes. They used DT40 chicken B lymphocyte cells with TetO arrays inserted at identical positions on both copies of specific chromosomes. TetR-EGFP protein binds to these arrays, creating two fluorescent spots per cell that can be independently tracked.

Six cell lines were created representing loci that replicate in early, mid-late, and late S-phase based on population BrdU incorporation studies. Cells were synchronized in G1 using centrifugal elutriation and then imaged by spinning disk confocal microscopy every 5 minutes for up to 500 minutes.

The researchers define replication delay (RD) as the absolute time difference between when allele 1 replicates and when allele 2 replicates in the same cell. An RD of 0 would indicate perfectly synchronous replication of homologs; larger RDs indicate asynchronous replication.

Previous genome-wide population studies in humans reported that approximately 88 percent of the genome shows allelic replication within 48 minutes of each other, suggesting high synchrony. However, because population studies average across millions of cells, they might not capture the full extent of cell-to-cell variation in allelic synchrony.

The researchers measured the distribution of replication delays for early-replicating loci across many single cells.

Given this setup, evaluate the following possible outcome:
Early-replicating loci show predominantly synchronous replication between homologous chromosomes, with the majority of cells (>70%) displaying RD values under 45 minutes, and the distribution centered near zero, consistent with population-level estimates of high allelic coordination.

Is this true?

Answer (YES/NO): NO